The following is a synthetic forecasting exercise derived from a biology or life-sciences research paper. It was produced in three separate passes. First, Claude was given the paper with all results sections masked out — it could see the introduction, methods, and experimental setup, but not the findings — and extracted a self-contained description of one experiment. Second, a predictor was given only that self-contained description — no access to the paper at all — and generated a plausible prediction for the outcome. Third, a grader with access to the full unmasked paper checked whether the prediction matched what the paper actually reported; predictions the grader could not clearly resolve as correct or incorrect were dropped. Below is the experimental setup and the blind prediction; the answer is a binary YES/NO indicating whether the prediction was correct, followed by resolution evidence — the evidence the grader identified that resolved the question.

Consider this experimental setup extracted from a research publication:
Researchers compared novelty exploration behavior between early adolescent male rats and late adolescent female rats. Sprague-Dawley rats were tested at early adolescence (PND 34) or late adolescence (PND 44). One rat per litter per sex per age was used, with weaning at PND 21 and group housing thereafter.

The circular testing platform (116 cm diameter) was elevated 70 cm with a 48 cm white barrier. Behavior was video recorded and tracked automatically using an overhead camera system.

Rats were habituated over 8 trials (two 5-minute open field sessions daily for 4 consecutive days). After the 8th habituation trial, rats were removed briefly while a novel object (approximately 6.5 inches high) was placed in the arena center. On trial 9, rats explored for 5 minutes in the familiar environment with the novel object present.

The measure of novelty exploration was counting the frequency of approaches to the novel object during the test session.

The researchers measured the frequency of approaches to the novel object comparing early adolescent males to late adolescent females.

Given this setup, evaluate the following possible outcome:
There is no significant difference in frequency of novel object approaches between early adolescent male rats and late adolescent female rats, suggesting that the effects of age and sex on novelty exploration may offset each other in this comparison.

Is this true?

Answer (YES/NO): NO